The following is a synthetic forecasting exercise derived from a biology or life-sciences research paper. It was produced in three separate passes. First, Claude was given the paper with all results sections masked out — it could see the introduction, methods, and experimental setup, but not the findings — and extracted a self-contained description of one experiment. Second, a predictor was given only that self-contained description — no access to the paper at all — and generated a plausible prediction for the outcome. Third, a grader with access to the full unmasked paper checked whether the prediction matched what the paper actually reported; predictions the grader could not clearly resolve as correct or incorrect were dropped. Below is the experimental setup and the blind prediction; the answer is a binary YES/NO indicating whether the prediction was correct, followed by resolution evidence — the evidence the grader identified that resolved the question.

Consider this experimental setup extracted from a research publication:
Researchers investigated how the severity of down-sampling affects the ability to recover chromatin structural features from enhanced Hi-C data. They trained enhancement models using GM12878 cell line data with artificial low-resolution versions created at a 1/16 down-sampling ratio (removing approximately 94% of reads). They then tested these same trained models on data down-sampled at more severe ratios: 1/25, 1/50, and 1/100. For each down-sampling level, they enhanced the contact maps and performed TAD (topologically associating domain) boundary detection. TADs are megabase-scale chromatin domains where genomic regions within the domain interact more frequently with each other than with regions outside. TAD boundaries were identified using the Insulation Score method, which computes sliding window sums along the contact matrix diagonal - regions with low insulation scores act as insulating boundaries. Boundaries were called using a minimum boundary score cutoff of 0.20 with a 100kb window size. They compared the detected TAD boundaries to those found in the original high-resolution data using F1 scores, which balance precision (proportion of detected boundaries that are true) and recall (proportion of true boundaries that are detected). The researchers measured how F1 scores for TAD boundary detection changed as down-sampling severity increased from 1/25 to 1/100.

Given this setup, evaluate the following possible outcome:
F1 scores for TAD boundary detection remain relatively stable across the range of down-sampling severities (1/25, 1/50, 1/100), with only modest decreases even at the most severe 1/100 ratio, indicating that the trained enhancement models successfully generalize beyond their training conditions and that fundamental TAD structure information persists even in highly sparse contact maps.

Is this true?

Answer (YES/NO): NO